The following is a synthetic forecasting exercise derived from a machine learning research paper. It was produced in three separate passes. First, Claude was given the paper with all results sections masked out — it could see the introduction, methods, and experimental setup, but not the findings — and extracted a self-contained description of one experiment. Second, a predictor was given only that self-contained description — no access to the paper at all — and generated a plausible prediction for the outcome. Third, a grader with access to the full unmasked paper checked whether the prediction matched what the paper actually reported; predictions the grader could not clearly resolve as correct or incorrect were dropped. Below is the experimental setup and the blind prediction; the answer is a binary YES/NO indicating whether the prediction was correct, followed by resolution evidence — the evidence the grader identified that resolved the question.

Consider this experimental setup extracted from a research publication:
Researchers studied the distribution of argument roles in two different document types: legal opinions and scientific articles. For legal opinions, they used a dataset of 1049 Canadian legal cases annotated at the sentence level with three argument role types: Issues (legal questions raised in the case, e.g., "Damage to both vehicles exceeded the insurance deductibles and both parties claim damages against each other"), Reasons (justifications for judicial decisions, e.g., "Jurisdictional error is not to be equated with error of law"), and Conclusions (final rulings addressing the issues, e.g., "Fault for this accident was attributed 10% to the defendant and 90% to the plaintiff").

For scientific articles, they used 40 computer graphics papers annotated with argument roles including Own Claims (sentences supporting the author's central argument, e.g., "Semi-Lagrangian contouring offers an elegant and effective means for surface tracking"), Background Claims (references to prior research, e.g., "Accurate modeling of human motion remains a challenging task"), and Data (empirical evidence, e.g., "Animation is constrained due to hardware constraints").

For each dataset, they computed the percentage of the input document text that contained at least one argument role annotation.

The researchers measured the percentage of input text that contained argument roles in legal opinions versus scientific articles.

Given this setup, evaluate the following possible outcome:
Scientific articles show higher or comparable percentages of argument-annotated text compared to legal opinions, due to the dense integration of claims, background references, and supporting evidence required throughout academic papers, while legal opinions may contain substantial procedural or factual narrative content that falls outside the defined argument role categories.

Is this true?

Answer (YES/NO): YES